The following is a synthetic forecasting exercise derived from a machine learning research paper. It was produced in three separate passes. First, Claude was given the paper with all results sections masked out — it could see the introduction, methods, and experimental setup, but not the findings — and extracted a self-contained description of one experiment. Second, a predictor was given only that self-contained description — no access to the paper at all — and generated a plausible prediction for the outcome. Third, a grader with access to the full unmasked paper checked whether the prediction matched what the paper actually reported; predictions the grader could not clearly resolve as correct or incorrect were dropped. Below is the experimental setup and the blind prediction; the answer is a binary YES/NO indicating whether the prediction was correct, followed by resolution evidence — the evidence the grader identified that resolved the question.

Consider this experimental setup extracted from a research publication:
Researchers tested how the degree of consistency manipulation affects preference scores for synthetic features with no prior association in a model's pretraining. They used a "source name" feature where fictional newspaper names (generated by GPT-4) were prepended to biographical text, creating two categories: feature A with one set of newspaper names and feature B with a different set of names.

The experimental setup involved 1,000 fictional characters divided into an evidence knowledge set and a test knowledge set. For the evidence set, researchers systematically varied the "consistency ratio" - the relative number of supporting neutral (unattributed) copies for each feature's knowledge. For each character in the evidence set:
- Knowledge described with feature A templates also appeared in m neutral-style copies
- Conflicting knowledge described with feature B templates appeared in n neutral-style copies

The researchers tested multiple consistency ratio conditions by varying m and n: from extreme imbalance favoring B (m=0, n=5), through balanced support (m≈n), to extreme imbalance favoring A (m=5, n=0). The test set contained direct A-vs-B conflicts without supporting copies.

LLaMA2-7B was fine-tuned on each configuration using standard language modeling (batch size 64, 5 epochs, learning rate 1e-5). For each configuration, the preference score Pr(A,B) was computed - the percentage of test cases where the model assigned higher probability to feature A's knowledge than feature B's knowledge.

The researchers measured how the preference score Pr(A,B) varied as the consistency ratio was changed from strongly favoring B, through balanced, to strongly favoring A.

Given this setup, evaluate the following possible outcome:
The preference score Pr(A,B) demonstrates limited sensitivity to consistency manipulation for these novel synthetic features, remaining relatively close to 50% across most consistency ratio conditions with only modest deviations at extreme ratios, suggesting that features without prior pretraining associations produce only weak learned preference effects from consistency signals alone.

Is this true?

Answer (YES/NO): NO